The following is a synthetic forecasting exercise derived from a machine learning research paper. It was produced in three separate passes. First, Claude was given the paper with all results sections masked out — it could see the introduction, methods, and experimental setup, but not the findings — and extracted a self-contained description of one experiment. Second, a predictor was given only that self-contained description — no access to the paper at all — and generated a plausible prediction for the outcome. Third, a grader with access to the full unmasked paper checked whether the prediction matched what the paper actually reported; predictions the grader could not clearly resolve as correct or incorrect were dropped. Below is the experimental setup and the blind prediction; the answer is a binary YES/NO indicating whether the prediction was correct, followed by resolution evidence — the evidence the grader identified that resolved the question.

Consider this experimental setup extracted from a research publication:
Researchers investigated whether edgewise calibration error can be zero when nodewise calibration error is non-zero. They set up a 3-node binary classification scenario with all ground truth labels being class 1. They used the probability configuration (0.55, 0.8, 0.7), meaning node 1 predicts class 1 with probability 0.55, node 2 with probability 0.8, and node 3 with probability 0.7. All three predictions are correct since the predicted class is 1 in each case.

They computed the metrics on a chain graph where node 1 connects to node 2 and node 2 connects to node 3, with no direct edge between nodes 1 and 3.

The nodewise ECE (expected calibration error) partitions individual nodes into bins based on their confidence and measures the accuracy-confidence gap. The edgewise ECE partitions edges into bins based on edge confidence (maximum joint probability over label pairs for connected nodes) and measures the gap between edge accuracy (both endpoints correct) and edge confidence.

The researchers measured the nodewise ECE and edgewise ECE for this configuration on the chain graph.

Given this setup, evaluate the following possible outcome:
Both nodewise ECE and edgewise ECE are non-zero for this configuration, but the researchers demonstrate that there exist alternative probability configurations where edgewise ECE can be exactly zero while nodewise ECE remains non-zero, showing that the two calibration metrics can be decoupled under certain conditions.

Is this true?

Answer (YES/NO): NO